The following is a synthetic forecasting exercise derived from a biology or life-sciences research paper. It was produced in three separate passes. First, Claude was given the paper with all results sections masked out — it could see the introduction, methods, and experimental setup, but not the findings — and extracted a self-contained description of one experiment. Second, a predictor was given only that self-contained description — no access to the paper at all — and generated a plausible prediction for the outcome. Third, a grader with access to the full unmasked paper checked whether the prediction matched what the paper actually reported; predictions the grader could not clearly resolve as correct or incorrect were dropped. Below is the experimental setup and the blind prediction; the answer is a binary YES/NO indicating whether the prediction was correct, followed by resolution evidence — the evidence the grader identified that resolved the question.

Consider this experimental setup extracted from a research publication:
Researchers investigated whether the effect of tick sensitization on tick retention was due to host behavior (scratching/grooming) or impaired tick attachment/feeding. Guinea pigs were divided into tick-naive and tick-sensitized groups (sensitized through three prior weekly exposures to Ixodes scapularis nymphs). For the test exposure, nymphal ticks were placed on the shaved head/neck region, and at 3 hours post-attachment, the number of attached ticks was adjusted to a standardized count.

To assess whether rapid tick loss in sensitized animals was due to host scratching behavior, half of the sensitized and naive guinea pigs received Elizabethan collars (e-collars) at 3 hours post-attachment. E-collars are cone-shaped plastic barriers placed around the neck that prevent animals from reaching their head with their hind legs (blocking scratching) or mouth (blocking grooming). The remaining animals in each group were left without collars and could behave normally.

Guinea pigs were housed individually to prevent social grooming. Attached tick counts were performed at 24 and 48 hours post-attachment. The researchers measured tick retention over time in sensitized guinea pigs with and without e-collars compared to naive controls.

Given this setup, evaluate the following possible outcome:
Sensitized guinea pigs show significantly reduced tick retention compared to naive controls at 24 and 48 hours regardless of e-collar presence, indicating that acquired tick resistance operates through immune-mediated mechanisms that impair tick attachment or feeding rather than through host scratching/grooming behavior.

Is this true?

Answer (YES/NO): NO